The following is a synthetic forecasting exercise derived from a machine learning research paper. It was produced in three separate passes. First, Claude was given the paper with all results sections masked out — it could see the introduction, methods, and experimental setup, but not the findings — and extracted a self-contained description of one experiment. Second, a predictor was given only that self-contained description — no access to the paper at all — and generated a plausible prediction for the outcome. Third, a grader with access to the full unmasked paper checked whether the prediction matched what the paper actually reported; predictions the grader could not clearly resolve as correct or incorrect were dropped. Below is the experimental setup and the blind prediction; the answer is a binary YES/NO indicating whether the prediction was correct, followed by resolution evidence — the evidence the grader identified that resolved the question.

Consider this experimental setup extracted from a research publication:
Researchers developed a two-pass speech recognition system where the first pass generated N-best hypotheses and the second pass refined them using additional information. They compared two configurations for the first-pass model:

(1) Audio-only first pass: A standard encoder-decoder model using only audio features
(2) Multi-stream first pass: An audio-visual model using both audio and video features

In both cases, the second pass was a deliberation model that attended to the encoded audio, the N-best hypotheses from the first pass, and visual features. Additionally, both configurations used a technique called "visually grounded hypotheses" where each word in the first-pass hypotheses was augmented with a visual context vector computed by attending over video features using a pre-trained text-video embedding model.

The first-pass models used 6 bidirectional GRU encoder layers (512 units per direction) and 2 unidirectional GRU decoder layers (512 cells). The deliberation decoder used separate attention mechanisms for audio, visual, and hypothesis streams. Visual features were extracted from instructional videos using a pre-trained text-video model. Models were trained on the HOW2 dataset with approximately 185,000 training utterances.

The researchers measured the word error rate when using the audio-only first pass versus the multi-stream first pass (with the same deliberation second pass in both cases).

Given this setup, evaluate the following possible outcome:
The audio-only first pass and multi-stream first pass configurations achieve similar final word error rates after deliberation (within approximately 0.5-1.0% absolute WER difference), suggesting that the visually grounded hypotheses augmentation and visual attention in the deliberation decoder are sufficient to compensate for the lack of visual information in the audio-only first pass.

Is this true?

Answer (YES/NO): NO